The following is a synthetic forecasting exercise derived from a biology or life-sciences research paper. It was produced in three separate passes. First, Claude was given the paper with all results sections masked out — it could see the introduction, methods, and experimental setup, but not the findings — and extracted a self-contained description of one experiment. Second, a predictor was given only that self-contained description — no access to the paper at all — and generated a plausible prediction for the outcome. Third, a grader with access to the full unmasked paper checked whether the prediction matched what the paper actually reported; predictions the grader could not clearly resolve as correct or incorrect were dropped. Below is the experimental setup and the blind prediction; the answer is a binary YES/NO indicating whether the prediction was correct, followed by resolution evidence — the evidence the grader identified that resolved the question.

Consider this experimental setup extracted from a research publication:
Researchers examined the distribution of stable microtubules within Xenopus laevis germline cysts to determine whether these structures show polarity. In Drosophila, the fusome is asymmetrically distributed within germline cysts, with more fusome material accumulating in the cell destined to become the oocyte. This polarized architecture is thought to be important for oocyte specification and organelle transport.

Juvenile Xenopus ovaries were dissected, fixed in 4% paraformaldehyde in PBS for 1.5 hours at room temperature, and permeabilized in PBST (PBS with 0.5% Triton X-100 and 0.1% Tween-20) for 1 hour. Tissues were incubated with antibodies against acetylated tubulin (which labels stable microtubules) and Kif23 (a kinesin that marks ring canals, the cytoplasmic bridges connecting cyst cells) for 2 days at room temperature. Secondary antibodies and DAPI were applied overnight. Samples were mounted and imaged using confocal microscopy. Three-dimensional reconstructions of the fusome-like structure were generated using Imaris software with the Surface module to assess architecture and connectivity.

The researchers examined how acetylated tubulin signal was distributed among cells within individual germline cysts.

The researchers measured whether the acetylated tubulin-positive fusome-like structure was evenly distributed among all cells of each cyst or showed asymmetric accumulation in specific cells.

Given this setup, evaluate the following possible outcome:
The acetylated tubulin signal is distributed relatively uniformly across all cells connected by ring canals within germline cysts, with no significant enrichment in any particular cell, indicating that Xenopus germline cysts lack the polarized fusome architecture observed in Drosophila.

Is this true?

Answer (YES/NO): NO